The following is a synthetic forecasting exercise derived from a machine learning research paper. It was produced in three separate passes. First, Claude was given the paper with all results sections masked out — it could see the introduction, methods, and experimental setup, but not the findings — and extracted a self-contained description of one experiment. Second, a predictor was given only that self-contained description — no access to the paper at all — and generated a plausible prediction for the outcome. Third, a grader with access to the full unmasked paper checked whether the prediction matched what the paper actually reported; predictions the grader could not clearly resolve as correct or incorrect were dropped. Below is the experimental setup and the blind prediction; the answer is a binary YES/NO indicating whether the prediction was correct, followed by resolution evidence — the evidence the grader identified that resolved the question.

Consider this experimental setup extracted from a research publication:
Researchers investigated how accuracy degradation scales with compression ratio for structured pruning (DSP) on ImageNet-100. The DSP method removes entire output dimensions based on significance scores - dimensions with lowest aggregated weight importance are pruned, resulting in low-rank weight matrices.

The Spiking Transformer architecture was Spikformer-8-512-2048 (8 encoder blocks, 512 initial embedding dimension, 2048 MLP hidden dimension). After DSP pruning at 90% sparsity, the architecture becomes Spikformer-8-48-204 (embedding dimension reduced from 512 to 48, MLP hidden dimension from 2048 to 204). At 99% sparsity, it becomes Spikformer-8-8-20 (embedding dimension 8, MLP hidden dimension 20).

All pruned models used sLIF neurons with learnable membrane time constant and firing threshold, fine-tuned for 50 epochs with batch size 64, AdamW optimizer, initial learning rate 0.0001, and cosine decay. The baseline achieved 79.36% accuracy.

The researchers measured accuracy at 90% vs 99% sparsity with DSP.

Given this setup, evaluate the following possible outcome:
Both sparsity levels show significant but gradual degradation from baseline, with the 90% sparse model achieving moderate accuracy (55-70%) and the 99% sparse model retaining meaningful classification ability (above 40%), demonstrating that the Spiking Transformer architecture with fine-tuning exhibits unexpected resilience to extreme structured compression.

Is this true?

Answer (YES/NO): NO